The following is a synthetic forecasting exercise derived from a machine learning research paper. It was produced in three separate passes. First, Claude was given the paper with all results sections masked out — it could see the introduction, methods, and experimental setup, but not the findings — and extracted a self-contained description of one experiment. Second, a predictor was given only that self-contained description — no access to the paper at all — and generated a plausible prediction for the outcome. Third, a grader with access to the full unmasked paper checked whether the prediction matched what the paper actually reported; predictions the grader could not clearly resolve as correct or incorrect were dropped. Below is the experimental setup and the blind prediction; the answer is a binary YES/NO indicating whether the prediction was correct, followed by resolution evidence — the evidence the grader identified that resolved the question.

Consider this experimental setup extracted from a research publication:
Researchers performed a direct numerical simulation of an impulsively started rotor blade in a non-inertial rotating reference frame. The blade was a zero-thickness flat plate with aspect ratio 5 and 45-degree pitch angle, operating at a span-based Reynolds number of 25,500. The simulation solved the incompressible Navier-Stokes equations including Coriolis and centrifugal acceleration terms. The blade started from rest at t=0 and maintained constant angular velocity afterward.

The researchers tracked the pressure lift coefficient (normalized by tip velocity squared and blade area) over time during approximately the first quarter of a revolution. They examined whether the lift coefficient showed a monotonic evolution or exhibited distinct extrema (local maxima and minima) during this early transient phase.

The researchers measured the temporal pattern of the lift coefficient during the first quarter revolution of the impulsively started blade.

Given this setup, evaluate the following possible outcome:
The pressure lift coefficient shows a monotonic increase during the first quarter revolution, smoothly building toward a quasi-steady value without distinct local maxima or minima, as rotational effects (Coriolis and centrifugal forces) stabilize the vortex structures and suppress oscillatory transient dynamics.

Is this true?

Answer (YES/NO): NO